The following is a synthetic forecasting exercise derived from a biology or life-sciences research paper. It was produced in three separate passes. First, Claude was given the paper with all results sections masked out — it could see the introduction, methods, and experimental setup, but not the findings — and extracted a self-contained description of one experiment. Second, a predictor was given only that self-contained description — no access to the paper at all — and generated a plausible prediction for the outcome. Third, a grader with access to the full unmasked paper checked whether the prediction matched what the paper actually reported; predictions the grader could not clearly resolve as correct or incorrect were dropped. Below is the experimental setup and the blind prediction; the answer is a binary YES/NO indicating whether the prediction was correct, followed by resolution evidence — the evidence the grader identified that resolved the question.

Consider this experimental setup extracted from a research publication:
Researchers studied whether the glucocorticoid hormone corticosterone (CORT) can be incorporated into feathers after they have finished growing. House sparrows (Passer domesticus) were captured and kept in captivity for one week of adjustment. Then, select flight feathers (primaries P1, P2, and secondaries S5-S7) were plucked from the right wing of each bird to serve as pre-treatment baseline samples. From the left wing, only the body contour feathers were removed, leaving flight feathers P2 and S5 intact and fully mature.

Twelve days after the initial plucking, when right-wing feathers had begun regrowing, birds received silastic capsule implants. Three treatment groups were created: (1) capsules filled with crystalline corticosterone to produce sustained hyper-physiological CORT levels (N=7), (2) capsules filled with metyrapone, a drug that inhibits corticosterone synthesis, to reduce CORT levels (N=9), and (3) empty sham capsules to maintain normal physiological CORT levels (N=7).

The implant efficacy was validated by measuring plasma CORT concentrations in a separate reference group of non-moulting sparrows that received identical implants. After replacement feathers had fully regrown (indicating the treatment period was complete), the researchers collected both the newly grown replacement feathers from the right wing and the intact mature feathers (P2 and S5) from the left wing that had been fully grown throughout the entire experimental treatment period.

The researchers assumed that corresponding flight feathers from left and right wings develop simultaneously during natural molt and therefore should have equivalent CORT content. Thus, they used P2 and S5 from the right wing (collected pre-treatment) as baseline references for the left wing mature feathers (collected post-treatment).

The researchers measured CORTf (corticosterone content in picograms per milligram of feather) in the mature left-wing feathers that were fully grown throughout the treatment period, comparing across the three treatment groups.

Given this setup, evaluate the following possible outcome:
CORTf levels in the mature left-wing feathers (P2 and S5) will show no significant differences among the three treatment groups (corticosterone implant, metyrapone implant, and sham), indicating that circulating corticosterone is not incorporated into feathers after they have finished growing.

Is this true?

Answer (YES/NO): NO